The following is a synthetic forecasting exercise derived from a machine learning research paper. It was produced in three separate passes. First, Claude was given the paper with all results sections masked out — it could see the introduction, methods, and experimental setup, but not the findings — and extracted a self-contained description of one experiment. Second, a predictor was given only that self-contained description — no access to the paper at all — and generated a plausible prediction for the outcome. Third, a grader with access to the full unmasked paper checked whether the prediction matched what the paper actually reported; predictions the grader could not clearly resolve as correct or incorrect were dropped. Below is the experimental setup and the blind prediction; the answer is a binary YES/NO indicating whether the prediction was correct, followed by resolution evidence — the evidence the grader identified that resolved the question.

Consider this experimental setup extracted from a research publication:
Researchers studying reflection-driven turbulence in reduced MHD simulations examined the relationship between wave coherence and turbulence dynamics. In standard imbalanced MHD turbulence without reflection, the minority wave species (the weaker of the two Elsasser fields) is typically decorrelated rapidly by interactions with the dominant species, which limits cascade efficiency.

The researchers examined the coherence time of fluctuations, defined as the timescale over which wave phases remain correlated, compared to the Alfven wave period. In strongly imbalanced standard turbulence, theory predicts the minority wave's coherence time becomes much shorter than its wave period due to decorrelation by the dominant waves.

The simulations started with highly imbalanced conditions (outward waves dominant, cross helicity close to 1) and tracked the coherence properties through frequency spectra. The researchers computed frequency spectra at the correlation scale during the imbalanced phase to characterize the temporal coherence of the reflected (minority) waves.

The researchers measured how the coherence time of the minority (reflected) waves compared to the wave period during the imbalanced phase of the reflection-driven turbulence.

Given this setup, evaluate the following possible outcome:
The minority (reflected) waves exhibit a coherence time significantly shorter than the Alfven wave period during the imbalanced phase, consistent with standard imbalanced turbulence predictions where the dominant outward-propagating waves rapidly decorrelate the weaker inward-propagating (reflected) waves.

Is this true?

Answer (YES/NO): NO